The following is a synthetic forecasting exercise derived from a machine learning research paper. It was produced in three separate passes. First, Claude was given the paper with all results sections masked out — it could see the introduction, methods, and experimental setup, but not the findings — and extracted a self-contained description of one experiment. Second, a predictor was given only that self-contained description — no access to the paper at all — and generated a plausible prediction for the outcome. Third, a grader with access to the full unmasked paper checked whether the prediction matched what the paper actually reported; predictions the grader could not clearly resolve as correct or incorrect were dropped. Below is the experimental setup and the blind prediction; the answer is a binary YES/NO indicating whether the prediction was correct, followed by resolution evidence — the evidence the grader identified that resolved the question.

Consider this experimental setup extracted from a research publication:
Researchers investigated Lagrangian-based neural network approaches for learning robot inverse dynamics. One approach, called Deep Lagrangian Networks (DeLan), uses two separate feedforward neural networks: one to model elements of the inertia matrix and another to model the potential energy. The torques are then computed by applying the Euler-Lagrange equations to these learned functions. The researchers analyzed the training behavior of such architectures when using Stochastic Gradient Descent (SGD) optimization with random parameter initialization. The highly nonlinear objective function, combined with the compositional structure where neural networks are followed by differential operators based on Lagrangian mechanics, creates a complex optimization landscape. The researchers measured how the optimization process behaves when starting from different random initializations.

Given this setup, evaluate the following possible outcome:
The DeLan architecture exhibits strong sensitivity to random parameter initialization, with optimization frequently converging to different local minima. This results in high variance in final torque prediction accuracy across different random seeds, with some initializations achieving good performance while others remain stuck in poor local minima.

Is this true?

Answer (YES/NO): YES